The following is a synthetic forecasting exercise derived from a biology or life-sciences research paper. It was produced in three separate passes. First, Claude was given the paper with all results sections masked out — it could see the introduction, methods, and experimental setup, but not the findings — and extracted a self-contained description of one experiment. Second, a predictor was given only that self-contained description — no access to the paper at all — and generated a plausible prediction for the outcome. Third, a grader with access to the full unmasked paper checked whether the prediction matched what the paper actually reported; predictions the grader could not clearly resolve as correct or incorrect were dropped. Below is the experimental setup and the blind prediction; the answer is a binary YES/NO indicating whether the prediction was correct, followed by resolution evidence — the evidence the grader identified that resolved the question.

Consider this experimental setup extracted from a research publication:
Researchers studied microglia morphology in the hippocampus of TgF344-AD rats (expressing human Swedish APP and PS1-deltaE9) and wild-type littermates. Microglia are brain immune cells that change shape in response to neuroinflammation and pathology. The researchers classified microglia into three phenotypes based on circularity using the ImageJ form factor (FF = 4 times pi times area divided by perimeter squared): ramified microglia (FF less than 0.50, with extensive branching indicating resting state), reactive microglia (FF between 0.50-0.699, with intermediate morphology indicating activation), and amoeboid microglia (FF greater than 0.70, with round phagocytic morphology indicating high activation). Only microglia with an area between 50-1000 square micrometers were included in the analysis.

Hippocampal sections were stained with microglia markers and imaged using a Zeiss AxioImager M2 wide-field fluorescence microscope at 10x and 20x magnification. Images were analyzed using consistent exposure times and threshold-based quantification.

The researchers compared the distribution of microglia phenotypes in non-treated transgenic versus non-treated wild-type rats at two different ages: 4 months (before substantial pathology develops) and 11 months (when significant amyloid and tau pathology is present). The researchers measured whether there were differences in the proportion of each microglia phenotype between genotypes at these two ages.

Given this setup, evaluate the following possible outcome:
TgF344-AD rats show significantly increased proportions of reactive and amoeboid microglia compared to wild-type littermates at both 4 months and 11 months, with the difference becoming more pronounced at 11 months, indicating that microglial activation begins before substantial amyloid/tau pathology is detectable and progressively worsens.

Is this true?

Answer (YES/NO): NO